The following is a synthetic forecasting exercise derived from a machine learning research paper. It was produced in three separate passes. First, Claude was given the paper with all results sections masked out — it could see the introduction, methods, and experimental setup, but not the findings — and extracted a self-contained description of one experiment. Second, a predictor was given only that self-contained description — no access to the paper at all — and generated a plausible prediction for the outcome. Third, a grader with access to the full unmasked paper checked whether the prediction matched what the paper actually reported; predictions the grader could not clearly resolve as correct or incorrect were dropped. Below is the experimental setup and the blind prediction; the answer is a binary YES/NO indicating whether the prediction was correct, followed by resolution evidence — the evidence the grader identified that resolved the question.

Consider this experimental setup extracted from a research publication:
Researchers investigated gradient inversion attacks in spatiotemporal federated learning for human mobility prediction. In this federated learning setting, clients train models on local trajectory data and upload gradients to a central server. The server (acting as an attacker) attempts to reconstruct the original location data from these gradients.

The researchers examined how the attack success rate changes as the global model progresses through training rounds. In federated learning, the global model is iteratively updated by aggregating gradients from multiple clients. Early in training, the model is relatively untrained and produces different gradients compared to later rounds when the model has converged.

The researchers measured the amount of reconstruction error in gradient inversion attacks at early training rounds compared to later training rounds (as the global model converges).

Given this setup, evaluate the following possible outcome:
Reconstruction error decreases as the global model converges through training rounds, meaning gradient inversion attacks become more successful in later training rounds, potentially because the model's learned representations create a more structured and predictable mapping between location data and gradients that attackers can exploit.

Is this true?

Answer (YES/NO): NO